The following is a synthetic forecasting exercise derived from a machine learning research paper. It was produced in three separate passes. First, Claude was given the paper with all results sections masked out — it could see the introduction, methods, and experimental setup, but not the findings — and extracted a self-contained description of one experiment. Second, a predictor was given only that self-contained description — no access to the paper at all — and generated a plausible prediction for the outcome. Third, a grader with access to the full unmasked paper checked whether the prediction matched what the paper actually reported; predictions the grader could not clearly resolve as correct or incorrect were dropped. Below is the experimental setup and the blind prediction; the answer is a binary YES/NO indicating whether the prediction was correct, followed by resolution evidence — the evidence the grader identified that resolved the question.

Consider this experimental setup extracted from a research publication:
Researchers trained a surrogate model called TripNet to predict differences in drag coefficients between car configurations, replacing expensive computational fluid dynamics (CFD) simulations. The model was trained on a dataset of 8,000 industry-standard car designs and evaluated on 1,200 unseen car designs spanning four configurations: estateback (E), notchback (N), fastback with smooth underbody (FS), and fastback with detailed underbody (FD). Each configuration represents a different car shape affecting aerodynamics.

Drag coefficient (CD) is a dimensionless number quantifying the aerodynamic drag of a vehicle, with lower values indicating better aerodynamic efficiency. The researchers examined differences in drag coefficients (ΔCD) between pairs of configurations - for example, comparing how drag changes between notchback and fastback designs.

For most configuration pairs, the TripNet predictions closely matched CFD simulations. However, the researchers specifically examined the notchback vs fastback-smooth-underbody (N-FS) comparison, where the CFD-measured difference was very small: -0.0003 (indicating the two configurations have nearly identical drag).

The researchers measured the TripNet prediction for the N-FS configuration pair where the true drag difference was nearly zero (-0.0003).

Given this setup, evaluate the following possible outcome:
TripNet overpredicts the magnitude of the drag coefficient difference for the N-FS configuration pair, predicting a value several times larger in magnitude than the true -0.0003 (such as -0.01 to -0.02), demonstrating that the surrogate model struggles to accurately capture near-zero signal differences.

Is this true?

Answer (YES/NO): NO